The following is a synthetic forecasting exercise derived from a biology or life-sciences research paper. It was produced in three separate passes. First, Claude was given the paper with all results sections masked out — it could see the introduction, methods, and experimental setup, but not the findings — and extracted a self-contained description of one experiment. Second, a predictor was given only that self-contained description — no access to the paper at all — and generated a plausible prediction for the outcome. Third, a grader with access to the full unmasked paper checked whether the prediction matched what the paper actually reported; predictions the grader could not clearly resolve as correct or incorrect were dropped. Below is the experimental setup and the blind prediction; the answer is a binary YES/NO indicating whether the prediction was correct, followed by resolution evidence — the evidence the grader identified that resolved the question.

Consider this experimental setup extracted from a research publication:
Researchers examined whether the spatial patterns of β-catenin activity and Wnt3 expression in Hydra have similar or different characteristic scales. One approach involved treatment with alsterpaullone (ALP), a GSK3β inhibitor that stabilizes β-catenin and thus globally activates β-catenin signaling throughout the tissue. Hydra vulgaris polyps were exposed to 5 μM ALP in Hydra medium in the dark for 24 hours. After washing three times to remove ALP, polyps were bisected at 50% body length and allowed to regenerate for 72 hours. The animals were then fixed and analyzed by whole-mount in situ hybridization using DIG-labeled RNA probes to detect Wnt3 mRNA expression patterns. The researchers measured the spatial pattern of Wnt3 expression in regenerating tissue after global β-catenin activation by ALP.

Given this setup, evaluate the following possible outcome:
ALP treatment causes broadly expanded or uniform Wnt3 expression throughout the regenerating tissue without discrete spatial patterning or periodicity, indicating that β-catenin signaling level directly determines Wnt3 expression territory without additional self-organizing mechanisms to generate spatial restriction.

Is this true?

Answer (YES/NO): NO